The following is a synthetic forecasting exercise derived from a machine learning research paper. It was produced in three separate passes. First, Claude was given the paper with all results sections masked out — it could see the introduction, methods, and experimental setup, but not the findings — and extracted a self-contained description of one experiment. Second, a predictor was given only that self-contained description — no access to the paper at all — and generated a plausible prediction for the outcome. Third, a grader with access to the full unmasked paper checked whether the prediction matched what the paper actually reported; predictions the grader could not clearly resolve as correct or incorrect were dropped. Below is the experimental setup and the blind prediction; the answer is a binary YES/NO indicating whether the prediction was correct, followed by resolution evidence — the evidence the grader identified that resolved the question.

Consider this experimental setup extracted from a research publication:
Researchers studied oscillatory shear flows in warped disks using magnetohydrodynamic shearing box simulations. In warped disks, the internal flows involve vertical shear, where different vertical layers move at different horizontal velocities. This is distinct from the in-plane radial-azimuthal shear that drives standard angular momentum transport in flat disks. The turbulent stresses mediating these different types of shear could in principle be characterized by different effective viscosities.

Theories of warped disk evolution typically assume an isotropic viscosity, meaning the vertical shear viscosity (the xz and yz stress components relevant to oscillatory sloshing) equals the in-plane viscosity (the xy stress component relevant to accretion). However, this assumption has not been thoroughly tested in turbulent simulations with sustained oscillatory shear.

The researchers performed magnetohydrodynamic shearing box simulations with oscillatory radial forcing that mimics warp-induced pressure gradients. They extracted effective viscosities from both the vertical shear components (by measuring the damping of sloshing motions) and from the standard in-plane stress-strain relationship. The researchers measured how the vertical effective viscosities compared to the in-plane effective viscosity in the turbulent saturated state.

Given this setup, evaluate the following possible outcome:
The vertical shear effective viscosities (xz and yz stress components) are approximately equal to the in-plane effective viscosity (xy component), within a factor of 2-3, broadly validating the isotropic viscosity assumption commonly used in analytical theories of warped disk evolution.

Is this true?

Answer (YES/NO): NO